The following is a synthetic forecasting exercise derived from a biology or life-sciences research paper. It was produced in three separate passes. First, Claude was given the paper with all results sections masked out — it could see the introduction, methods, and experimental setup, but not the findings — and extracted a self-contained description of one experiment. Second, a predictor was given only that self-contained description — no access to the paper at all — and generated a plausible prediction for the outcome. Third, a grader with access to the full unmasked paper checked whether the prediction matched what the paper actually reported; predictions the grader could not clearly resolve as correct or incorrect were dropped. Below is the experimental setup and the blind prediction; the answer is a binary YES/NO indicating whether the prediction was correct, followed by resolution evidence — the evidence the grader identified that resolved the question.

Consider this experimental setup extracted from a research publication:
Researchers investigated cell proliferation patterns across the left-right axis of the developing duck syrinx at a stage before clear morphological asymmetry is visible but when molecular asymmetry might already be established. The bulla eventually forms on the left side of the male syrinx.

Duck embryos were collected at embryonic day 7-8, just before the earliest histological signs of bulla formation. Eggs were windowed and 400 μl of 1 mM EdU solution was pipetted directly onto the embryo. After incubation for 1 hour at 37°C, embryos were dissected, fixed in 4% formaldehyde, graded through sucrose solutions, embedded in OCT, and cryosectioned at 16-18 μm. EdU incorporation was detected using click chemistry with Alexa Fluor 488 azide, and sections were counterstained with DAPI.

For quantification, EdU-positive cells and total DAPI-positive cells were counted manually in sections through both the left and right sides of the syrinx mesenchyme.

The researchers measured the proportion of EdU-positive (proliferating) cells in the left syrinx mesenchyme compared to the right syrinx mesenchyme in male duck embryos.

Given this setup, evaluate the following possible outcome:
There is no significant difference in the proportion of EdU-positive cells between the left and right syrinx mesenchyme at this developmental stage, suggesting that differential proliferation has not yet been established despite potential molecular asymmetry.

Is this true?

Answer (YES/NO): YES